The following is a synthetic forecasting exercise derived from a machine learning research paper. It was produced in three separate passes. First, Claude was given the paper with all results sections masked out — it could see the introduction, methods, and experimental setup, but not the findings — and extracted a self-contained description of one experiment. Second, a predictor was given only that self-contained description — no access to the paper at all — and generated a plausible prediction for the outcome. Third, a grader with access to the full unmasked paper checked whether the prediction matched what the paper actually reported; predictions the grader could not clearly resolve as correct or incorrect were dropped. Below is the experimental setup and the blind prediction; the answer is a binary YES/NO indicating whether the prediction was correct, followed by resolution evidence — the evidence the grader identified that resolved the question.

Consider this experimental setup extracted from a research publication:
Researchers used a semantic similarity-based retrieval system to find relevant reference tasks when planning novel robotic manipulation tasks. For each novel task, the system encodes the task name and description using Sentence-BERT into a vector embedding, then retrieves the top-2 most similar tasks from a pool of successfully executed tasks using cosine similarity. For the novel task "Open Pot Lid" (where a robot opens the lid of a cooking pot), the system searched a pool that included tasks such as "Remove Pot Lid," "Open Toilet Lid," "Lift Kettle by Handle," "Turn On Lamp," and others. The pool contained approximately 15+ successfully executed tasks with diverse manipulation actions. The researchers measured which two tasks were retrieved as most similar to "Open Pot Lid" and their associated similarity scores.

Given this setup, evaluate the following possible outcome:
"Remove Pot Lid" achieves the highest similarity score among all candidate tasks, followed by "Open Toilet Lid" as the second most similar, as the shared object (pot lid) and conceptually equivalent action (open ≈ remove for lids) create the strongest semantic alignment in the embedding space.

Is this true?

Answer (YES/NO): YES